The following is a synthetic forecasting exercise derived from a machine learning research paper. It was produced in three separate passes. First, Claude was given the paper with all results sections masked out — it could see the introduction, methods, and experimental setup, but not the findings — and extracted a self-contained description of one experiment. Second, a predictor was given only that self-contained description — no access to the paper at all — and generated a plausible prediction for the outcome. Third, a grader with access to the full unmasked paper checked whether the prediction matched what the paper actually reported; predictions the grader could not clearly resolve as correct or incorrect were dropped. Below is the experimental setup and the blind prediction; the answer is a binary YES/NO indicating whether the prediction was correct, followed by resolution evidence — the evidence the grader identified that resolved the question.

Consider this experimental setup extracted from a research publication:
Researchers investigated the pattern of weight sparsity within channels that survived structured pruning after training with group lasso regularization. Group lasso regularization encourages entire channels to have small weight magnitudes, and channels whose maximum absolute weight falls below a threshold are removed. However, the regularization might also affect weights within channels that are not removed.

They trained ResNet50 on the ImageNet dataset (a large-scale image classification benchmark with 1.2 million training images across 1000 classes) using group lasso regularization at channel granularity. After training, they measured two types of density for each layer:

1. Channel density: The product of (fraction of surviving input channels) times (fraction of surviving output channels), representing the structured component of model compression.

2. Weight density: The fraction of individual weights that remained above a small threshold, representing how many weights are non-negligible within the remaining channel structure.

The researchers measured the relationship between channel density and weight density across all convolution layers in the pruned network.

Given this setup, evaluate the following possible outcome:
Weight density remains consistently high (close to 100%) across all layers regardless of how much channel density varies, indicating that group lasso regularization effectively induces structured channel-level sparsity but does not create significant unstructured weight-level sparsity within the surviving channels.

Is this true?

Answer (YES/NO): NO